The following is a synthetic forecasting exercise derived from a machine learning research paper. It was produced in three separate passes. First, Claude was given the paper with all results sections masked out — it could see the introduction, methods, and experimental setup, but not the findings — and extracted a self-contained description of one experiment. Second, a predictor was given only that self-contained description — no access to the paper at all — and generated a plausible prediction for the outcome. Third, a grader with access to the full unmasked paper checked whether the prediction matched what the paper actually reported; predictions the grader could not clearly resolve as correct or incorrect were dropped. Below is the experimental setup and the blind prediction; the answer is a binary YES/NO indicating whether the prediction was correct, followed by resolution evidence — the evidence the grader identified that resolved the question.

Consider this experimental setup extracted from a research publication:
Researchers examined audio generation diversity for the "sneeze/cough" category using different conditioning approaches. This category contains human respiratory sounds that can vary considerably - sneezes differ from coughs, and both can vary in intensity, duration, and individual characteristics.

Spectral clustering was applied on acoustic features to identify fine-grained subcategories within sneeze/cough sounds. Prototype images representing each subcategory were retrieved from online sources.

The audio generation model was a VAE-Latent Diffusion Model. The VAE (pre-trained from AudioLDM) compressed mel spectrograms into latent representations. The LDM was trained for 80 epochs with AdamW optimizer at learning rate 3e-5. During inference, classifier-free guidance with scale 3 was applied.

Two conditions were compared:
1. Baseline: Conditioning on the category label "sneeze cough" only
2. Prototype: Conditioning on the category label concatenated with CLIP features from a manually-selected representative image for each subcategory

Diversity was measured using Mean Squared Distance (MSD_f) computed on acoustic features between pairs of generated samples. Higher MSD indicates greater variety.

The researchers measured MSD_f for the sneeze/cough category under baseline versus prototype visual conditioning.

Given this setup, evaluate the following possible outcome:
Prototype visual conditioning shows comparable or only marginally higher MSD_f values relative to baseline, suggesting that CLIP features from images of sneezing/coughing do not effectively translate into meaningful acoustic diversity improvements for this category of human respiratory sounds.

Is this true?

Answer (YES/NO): NO